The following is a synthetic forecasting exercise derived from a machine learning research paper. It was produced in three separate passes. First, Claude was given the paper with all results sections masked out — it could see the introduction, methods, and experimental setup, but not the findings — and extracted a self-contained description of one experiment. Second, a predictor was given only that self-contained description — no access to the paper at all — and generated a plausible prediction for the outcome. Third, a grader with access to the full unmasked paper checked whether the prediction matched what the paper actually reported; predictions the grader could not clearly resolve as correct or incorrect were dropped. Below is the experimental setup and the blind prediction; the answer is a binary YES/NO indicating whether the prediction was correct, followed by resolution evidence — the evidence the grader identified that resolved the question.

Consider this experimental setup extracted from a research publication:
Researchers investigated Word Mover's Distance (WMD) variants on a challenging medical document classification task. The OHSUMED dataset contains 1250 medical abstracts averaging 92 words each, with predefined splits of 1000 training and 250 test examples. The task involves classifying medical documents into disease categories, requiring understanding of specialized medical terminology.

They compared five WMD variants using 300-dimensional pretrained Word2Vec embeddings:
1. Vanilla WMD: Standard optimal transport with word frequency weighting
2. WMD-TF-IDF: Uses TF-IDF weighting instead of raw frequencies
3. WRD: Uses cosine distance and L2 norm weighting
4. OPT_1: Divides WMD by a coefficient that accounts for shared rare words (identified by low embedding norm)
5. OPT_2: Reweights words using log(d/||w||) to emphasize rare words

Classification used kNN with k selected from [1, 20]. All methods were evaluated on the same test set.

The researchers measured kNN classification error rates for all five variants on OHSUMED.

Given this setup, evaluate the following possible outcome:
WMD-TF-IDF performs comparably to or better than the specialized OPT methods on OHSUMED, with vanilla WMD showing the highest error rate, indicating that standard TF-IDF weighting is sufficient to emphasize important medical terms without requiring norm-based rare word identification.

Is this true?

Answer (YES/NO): NO